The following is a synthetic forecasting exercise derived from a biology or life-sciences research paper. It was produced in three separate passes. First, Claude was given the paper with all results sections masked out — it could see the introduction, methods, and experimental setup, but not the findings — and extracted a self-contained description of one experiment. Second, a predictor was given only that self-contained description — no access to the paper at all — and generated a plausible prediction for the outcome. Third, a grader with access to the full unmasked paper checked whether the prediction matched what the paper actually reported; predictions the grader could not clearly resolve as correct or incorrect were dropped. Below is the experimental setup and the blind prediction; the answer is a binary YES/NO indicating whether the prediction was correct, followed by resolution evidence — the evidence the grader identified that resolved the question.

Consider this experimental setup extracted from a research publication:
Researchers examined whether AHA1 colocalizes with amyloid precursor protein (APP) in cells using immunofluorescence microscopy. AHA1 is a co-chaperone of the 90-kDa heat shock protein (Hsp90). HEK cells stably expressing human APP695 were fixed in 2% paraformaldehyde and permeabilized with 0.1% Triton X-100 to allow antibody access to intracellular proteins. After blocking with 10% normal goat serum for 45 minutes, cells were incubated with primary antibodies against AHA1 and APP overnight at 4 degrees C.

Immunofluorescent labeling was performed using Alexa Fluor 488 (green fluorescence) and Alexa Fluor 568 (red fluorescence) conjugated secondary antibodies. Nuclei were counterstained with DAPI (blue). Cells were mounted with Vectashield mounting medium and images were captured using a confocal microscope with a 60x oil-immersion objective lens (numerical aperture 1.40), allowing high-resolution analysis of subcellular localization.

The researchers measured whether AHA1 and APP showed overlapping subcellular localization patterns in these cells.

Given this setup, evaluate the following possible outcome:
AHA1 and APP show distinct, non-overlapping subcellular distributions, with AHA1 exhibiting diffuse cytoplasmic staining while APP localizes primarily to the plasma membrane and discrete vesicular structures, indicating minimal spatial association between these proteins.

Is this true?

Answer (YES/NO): NO